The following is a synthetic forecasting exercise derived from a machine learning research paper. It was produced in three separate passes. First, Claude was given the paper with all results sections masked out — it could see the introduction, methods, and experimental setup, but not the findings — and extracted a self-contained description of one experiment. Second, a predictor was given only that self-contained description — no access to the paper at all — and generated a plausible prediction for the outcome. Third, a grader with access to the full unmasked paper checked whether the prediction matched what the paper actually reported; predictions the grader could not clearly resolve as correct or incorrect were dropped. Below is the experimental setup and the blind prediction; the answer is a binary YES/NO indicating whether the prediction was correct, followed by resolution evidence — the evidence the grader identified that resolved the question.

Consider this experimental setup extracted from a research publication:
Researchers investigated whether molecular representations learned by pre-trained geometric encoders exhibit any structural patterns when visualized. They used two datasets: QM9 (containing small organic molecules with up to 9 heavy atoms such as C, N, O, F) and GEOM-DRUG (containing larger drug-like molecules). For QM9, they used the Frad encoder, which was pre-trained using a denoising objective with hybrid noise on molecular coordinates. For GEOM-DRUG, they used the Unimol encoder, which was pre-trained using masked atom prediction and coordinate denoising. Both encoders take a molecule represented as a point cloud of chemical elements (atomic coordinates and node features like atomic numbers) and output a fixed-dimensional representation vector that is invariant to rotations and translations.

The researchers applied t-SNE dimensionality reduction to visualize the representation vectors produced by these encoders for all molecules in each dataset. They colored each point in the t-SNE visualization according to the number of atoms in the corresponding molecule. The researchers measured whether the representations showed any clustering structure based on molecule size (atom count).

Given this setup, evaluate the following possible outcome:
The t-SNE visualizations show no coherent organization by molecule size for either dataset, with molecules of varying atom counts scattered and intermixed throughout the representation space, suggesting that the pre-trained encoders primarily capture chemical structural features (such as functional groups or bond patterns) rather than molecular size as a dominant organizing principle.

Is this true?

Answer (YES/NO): NO